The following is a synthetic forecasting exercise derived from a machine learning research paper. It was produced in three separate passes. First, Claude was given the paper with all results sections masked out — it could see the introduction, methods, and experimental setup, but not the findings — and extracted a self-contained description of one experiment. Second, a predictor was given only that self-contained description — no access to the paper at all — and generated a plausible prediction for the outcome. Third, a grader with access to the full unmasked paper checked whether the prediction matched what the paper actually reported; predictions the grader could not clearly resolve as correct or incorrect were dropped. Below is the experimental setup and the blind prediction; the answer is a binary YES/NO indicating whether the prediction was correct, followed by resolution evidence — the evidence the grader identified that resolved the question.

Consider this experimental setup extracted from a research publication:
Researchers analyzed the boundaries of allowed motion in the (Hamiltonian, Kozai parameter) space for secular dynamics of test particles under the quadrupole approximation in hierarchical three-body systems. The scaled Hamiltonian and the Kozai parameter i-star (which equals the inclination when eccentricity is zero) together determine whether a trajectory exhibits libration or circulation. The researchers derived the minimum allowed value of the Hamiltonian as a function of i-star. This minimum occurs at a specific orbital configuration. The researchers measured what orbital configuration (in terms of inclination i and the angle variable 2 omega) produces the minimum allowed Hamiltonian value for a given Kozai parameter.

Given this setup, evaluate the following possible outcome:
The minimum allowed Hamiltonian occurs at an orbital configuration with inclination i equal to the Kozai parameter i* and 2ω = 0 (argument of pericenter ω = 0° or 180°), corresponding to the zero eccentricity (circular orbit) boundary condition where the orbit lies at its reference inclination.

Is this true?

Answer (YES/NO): NO